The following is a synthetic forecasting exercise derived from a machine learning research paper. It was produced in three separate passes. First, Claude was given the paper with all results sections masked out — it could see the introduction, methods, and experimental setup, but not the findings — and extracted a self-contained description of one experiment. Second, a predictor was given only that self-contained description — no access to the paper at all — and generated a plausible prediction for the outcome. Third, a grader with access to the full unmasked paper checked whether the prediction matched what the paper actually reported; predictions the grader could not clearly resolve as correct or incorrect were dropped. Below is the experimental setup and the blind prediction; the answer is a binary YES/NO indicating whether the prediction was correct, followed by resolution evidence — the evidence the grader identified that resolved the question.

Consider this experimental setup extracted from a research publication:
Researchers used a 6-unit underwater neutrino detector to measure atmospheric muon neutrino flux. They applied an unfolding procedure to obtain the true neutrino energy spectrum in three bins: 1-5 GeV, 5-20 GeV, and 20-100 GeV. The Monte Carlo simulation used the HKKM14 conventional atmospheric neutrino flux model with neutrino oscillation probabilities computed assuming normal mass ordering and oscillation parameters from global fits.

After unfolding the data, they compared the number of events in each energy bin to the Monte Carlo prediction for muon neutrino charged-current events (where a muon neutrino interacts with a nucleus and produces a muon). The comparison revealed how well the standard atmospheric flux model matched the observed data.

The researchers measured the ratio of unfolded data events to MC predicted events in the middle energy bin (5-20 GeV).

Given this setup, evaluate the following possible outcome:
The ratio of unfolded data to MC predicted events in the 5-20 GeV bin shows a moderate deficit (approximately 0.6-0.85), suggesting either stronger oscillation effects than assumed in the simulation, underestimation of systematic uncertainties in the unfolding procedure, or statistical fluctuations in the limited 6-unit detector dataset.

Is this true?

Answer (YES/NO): YES